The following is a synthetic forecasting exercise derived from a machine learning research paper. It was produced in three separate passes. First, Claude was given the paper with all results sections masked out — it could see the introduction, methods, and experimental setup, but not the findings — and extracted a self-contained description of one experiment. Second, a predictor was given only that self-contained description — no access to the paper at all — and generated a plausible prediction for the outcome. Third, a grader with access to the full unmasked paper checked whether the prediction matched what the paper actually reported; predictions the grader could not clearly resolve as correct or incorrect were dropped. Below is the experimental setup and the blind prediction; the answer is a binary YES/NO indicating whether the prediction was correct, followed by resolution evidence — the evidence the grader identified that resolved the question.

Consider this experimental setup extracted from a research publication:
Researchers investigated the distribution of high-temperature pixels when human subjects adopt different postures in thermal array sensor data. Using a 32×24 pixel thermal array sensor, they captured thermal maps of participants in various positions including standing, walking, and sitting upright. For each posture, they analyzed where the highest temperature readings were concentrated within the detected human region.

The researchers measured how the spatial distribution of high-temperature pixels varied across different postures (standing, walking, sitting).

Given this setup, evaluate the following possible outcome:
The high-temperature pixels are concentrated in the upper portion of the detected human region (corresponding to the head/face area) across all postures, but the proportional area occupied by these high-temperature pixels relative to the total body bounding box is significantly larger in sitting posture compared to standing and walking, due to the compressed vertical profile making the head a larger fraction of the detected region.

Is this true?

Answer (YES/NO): NO